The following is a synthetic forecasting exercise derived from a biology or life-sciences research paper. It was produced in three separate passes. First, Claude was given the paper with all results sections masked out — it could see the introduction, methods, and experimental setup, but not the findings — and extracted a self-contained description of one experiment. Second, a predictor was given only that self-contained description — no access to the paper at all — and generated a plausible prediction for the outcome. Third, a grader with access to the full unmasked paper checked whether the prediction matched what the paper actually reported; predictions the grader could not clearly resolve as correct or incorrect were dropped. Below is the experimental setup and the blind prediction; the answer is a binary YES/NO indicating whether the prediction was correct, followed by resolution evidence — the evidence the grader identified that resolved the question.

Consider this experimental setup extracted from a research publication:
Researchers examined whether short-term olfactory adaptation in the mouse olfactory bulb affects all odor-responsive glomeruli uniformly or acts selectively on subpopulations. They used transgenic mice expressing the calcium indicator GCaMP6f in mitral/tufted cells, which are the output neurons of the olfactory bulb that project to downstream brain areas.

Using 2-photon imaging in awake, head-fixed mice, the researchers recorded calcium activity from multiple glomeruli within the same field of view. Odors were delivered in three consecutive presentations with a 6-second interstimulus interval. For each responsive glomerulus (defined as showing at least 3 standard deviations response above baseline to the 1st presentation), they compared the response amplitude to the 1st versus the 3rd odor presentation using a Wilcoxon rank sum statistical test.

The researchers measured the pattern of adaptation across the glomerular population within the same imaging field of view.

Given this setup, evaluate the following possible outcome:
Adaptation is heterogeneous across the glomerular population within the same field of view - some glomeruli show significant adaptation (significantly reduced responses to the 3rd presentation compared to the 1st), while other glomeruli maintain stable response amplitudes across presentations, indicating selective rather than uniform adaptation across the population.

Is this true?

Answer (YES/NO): YES